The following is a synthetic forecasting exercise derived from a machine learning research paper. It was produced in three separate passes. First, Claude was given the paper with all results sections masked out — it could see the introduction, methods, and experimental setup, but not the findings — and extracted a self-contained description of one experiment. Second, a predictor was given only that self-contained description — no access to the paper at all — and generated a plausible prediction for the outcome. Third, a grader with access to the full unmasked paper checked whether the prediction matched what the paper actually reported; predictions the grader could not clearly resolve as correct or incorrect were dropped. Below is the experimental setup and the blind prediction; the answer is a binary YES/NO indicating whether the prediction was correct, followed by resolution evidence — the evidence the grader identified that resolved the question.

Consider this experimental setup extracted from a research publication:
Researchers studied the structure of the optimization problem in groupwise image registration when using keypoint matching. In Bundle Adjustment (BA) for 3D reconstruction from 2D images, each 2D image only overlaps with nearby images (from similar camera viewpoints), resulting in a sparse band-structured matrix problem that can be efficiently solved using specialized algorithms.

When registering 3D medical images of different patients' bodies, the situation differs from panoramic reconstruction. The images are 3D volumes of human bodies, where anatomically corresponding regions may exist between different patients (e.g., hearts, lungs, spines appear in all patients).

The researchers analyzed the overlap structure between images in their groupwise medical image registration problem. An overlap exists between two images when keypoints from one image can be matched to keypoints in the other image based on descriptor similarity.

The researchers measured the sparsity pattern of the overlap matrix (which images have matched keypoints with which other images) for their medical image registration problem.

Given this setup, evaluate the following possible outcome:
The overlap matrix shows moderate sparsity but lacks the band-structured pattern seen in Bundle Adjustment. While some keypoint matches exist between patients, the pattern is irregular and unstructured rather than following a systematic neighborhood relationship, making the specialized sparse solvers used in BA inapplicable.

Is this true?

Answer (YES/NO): NO